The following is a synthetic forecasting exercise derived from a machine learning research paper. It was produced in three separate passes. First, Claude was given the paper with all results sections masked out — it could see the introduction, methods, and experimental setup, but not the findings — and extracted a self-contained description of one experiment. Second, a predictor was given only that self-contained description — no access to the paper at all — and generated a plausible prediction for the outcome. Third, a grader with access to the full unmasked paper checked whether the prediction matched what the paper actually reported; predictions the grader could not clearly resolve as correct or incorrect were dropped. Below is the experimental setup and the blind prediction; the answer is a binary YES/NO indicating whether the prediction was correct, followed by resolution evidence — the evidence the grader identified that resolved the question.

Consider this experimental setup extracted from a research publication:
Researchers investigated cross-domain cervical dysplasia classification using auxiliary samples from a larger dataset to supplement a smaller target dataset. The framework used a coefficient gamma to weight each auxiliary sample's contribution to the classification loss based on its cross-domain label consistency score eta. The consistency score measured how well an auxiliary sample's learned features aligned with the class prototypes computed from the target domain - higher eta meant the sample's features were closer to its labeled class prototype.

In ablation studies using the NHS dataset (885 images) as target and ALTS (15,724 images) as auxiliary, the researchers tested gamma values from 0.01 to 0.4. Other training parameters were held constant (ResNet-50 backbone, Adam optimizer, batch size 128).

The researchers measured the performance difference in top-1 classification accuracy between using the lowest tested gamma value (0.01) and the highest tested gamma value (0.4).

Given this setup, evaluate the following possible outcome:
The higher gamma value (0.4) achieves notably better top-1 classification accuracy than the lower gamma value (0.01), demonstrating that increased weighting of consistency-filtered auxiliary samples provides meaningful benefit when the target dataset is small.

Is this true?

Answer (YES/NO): NO